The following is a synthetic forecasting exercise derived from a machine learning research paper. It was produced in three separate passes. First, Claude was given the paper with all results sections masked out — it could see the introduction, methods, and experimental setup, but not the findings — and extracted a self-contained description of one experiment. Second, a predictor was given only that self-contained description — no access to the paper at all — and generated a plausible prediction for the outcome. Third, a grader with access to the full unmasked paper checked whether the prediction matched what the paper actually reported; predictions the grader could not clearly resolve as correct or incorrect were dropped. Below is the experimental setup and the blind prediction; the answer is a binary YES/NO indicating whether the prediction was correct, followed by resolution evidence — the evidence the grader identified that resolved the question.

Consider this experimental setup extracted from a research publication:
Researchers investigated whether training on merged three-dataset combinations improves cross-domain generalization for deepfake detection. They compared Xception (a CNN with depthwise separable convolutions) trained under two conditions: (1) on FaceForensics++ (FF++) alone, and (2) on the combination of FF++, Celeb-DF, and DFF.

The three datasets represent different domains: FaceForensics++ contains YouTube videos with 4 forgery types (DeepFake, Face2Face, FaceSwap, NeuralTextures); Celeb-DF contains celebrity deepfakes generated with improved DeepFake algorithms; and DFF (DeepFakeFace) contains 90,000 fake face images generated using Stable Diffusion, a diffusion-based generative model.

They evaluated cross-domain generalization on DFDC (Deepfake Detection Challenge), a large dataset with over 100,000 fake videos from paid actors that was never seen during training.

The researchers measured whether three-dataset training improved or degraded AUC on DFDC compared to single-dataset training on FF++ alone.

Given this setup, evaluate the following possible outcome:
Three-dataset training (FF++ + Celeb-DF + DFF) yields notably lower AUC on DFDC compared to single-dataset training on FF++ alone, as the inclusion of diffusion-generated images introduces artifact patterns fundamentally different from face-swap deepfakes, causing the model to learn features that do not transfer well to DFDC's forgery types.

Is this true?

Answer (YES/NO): YES